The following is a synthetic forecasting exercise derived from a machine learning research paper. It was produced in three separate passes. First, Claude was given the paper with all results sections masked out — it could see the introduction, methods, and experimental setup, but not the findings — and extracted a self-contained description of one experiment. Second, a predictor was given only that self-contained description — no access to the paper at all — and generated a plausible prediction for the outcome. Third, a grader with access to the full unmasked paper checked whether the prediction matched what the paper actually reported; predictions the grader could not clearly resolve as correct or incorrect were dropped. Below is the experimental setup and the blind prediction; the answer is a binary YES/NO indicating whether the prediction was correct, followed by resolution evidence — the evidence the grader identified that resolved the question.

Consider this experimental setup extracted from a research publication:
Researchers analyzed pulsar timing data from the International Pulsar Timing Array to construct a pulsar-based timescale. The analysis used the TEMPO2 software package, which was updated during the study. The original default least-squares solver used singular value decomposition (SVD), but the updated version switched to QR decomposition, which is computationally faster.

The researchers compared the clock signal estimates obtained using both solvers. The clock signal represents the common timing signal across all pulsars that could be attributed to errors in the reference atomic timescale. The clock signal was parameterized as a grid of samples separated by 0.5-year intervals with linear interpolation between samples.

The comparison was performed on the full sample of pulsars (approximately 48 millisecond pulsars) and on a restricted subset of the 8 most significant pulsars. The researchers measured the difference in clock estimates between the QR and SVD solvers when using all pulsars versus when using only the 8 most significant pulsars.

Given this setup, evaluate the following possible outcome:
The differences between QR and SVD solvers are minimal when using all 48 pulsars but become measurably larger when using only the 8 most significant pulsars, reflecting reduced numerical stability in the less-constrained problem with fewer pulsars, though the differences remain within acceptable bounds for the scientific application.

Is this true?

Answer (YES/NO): NO